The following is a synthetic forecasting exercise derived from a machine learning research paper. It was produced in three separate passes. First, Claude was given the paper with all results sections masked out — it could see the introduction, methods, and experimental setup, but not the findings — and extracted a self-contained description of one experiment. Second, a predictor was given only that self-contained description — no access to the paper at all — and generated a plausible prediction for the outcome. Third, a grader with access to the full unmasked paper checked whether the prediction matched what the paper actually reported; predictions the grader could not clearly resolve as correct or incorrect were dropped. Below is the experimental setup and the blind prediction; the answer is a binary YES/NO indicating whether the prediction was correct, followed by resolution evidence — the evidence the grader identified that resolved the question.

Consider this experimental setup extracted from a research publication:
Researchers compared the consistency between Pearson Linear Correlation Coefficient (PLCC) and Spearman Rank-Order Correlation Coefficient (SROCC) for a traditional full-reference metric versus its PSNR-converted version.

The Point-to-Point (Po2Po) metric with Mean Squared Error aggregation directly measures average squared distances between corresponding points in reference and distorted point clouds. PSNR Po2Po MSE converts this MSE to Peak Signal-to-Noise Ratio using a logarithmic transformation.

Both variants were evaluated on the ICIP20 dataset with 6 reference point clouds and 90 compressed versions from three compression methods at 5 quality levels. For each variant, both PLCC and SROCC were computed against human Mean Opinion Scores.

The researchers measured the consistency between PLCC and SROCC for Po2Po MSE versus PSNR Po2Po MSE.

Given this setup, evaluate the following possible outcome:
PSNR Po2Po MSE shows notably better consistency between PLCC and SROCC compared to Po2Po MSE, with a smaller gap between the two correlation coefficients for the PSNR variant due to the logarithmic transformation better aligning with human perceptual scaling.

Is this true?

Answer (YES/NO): NO